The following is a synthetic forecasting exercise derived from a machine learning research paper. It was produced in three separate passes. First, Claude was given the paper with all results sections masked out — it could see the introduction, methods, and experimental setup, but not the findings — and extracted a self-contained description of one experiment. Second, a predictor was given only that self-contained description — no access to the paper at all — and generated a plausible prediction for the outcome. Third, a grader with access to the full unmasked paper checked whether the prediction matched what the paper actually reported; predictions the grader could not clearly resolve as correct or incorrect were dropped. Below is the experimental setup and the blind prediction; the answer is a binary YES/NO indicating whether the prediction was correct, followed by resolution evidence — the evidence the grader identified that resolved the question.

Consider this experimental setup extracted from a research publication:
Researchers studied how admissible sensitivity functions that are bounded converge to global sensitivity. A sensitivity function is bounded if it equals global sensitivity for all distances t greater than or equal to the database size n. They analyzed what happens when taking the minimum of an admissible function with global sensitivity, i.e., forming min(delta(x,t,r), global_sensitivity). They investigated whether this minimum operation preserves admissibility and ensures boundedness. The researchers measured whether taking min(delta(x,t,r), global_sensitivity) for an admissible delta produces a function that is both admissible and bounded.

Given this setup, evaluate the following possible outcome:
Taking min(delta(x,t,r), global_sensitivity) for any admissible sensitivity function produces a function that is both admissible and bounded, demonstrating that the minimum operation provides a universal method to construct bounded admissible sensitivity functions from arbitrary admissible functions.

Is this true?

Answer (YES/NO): YES